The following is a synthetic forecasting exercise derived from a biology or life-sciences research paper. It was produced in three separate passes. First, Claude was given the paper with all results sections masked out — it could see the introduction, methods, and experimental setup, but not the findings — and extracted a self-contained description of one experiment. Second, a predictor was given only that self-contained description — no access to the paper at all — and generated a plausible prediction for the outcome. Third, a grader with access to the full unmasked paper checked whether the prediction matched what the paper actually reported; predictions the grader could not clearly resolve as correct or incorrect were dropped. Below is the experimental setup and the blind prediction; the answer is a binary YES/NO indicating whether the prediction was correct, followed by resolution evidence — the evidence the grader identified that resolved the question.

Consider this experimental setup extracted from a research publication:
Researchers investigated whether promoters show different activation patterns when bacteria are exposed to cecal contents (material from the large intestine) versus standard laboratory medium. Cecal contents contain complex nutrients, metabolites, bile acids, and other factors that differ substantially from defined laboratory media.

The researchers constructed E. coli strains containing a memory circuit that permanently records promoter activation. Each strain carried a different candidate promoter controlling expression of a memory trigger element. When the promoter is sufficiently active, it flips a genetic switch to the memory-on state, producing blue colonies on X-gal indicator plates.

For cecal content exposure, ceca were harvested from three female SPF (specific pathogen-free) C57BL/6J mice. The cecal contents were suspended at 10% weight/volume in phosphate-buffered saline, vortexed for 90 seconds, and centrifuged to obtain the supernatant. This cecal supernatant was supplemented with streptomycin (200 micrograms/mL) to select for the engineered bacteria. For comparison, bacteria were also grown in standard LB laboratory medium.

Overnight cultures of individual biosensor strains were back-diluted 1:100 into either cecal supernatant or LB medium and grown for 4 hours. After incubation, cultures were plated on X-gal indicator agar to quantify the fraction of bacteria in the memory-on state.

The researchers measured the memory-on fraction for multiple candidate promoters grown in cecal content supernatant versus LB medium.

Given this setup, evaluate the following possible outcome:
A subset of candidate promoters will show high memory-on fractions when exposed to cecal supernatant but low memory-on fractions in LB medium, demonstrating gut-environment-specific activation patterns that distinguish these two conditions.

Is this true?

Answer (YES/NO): NO